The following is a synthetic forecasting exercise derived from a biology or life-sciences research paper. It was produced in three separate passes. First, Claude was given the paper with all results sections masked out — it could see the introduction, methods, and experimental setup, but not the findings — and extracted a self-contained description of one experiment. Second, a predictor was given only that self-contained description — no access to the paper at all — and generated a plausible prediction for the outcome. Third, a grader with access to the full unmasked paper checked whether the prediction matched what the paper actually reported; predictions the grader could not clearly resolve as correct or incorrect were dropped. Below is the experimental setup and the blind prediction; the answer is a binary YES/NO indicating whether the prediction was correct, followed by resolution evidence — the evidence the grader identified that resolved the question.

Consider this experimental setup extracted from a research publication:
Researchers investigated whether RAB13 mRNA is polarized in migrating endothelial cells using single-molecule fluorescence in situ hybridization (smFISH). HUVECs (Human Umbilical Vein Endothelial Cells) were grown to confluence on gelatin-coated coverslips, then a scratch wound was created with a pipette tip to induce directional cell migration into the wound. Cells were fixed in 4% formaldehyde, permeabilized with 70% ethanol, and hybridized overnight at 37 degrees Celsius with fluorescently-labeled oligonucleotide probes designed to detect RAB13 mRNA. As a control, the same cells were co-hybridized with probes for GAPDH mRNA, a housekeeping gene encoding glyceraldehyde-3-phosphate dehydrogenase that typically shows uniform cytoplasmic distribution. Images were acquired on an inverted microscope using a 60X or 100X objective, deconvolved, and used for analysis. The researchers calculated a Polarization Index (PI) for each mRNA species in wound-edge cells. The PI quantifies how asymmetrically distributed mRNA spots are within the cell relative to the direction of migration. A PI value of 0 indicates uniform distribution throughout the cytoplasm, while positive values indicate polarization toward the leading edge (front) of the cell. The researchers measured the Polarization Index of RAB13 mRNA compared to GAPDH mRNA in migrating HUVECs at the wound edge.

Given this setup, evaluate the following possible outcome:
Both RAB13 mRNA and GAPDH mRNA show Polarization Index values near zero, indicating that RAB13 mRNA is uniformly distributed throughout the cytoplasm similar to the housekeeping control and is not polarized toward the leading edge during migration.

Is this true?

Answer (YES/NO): NO